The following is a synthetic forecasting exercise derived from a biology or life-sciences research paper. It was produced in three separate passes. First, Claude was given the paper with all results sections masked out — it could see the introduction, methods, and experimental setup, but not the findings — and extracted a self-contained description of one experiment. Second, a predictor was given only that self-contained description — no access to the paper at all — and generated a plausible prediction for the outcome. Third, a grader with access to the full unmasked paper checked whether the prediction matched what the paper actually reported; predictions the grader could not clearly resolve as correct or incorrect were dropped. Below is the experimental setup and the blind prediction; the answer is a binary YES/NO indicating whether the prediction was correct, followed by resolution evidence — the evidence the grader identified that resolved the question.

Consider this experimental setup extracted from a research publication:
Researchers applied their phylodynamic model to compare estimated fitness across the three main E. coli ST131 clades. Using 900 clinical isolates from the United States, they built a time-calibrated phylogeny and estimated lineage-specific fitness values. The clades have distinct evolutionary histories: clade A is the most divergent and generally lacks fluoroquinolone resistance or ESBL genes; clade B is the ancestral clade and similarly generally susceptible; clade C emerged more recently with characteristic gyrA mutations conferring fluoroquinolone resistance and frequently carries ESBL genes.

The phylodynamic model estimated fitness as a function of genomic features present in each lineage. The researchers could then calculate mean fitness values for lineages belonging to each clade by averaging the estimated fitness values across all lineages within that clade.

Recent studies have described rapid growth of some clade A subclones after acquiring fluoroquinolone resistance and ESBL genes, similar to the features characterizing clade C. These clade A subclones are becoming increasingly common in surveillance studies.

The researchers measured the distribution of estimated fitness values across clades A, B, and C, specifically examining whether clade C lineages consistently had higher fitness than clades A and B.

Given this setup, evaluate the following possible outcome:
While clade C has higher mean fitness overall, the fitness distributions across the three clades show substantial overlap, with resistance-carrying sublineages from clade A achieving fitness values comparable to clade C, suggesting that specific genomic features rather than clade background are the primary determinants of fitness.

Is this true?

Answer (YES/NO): YES